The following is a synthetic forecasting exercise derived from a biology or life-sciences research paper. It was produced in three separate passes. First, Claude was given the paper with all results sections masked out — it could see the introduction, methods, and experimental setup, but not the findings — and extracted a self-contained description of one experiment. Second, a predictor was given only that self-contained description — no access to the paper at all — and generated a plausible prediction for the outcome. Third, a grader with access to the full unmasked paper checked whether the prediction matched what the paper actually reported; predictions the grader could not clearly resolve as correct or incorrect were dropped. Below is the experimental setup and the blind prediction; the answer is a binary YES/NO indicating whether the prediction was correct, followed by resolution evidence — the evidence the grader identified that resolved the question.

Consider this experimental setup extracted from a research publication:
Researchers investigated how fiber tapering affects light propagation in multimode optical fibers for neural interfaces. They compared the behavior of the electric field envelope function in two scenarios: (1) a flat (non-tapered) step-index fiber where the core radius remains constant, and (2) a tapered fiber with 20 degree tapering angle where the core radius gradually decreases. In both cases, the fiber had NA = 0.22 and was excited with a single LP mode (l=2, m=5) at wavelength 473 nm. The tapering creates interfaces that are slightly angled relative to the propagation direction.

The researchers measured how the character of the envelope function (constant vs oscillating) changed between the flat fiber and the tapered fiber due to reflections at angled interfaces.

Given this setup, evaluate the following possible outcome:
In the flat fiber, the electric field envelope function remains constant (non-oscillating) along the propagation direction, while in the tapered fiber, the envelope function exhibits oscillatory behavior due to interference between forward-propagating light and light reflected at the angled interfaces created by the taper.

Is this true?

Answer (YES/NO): YES